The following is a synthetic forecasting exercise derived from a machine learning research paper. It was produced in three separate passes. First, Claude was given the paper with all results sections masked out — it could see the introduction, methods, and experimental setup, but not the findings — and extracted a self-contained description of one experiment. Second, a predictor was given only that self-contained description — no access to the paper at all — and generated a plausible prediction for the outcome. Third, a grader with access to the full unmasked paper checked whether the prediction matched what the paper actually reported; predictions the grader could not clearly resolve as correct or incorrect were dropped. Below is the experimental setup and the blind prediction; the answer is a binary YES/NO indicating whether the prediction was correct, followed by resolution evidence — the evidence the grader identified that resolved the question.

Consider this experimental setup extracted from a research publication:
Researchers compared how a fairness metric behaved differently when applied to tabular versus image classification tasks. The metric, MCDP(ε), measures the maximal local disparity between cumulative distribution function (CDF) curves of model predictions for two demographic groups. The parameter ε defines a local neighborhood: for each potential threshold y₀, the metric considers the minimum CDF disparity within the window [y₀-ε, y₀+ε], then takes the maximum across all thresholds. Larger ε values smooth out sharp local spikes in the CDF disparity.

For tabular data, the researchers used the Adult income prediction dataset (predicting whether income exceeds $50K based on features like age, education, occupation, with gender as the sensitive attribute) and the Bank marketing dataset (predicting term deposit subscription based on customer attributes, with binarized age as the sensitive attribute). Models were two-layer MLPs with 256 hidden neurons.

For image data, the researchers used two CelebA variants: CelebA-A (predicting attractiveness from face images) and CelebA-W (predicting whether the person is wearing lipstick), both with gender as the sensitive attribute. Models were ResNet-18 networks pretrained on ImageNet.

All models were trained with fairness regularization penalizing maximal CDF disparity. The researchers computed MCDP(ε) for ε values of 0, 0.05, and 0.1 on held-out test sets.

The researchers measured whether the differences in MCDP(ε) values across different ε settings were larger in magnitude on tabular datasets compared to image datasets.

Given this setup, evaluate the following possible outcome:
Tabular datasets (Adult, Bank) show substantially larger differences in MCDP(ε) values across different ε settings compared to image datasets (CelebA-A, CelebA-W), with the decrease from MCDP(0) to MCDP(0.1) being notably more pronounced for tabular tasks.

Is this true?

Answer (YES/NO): YES